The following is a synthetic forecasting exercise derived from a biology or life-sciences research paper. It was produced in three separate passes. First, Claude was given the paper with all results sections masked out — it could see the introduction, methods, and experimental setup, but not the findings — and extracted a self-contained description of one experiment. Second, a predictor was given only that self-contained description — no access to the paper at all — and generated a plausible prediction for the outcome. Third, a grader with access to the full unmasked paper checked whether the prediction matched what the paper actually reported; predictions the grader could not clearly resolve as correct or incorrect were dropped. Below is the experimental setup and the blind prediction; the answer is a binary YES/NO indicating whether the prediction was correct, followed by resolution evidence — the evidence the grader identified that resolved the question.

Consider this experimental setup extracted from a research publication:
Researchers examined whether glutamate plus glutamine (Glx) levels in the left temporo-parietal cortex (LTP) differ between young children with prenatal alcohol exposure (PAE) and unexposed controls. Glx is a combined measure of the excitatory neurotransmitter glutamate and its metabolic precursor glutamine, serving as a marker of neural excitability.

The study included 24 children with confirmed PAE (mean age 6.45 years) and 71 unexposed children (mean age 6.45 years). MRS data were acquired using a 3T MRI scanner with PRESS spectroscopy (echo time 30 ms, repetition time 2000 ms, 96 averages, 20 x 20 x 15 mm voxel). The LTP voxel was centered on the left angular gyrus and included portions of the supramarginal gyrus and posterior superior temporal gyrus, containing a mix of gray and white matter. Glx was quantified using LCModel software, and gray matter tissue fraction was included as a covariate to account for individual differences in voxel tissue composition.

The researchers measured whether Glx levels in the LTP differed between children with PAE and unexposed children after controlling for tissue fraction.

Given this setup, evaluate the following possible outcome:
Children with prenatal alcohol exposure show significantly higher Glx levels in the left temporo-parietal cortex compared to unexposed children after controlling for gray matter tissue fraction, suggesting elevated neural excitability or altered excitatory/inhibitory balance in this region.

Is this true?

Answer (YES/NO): NO